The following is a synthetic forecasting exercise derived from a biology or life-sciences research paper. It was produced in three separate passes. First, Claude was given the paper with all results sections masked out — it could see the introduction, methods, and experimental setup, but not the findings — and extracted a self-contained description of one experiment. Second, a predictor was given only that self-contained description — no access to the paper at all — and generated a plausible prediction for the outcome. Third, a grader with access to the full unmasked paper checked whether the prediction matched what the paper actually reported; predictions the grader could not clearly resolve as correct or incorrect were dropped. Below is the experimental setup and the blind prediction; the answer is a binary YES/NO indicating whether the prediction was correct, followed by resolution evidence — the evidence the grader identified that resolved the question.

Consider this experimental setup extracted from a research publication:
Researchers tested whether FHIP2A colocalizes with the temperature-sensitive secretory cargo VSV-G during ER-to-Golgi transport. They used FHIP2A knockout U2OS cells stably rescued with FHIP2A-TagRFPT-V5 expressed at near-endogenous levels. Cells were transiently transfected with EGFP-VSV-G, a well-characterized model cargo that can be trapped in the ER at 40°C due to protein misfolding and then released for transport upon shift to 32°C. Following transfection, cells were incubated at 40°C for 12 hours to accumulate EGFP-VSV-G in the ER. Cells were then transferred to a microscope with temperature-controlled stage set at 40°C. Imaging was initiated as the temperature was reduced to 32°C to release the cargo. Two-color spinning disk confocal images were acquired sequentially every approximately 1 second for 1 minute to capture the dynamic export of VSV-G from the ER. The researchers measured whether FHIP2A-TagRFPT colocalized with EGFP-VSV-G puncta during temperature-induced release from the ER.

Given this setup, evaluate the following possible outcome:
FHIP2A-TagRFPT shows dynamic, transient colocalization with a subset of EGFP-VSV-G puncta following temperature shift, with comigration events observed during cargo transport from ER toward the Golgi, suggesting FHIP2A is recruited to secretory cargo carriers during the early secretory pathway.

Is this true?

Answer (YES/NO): YES